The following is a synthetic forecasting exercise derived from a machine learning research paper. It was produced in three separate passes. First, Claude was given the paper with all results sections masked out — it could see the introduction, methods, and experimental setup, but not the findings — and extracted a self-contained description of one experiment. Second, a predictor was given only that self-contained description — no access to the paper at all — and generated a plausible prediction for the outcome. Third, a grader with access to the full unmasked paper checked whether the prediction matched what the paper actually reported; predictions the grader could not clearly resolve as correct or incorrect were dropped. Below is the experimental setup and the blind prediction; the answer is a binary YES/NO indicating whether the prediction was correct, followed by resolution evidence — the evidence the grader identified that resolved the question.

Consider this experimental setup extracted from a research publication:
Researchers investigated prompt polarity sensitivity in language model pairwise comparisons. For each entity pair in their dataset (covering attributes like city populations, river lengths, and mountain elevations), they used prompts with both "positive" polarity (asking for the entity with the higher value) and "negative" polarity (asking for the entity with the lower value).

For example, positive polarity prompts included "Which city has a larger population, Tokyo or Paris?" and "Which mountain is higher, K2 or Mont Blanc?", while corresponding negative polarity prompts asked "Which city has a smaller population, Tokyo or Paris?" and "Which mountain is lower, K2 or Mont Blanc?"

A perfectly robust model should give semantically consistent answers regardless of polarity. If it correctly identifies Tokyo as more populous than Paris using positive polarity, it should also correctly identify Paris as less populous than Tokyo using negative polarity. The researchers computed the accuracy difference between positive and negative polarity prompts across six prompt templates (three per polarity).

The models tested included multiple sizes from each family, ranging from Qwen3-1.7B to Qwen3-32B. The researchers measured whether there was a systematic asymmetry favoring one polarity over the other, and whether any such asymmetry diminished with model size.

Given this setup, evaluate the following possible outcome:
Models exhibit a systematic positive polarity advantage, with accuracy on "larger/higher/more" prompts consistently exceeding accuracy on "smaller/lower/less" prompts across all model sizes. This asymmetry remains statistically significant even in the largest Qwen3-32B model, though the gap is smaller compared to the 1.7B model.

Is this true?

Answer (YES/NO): NO